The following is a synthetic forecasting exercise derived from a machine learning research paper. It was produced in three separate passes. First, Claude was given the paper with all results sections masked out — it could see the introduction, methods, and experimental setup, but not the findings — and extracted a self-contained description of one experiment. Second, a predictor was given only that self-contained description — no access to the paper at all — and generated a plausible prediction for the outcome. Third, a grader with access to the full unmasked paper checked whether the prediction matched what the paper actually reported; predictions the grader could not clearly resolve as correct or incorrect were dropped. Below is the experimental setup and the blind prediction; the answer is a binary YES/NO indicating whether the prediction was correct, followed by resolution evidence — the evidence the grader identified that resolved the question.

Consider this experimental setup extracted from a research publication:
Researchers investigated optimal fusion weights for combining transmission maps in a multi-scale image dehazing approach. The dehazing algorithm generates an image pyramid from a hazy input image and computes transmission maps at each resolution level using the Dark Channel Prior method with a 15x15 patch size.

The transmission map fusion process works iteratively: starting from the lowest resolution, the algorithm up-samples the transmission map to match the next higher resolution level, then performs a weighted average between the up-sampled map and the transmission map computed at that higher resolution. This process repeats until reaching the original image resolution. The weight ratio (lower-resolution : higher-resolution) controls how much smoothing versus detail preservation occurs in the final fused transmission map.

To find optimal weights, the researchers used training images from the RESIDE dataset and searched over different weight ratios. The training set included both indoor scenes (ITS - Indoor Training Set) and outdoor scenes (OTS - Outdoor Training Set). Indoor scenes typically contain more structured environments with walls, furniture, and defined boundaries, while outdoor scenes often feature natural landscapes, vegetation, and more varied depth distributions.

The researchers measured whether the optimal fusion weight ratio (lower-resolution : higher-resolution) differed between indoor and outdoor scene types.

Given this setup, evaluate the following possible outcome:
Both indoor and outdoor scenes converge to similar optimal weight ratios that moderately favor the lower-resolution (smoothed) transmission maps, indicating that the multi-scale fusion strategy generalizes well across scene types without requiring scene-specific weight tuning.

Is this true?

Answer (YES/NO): NO